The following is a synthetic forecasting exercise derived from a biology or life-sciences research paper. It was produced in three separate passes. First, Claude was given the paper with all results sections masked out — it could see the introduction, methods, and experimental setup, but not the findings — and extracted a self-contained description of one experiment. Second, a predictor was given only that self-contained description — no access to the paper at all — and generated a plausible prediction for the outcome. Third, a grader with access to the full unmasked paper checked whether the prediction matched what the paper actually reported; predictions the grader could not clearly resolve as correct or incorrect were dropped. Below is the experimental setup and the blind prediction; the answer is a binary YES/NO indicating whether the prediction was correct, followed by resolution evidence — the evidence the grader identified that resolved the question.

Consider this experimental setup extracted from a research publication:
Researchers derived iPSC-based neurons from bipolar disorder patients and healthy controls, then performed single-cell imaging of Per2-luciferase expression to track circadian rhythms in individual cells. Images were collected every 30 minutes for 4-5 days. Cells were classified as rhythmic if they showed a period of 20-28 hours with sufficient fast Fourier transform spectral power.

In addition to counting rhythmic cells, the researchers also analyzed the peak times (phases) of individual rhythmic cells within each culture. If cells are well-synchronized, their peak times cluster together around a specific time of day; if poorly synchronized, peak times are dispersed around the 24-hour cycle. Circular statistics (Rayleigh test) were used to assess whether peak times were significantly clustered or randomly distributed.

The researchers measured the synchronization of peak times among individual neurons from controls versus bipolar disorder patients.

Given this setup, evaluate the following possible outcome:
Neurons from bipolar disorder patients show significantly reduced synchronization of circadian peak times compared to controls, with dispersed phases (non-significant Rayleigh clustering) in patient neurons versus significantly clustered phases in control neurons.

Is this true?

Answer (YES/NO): YES